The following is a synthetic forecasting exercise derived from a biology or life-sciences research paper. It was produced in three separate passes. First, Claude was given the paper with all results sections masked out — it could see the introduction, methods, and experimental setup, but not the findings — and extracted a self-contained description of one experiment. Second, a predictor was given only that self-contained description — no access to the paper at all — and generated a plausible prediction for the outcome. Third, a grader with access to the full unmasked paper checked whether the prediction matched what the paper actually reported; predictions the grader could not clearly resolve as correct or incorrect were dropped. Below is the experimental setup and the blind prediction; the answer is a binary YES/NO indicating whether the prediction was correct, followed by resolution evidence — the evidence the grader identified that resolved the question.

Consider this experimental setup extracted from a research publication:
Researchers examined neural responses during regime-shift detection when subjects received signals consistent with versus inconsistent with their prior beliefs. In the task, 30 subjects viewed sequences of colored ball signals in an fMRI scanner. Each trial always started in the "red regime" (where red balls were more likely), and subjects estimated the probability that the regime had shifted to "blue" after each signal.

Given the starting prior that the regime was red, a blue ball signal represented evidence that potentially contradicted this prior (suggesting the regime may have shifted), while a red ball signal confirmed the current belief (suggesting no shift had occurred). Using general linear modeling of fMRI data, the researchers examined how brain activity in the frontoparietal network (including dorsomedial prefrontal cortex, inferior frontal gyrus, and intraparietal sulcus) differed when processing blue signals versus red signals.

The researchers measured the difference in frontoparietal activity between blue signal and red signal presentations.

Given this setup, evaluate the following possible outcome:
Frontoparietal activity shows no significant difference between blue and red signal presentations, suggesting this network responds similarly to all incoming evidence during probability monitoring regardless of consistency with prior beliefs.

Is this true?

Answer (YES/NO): NO